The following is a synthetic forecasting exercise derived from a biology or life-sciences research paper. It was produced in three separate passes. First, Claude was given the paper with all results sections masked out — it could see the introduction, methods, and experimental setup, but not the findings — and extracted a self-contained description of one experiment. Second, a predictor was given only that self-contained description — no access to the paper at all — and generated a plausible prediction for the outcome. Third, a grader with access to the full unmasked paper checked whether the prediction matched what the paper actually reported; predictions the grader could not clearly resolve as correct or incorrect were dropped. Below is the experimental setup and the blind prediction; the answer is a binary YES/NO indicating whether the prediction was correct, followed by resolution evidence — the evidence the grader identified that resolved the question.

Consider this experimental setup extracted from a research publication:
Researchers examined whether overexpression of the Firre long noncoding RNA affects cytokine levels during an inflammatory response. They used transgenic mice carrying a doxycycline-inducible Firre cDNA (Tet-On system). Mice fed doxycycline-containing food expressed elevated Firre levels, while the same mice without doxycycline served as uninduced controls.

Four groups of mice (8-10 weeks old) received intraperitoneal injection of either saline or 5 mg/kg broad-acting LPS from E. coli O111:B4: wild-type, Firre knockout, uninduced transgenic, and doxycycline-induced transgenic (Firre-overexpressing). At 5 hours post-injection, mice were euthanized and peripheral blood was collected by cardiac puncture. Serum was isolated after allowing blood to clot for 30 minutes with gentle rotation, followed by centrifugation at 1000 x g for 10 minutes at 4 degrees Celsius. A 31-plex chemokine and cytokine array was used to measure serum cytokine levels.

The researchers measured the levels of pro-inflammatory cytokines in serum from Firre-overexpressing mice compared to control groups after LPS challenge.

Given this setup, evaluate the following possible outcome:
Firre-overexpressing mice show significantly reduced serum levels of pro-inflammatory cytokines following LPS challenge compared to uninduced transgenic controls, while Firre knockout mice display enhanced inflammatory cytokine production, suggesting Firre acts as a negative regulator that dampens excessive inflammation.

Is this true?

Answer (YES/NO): NO